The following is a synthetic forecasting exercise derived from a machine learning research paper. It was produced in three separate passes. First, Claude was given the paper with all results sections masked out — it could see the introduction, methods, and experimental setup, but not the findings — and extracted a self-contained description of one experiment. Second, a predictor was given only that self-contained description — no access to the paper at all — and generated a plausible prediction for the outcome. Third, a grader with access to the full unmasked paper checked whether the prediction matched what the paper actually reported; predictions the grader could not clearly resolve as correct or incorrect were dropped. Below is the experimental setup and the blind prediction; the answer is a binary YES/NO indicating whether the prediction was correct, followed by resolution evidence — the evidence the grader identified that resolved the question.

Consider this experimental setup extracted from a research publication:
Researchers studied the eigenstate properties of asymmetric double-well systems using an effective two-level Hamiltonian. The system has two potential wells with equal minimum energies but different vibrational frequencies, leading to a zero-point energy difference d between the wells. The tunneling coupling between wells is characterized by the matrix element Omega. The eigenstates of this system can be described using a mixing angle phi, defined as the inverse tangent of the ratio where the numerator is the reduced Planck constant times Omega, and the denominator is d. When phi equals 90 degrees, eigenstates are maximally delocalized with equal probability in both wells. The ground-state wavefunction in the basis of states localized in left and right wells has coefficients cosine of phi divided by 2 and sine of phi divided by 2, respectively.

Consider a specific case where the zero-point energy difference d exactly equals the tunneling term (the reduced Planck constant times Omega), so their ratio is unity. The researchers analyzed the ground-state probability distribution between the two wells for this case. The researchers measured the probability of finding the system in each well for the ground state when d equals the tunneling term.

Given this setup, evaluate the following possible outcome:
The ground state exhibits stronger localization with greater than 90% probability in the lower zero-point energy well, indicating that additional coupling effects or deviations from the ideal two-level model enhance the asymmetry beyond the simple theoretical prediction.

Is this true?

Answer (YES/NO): NO